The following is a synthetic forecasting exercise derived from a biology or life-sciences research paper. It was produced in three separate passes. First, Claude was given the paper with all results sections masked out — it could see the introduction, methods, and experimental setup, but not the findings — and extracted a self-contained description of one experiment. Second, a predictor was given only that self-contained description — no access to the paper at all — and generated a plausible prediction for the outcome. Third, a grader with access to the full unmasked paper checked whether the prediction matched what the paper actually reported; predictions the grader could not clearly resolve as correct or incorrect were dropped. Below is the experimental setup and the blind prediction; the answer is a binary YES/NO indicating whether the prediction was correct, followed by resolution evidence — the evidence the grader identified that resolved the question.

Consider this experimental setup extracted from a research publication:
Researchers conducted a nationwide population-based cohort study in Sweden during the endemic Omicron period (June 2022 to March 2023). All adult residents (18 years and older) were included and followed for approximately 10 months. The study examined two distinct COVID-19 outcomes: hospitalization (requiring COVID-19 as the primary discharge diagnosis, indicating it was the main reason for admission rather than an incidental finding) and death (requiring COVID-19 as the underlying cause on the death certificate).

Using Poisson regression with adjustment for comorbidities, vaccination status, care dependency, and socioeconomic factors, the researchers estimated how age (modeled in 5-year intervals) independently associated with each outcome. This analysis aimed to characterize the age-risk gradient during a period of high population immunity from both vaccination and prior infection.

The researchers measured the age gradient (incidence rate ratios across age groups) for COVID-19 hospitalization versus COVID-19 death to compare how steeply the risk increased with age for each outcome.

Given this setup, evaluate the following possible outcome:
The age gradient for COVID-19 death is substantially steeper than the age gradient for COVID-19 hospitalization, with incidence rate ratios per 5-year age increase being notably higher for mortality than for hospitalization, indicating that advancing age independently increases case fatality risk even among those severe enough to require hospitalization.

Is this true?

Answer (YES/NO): YES